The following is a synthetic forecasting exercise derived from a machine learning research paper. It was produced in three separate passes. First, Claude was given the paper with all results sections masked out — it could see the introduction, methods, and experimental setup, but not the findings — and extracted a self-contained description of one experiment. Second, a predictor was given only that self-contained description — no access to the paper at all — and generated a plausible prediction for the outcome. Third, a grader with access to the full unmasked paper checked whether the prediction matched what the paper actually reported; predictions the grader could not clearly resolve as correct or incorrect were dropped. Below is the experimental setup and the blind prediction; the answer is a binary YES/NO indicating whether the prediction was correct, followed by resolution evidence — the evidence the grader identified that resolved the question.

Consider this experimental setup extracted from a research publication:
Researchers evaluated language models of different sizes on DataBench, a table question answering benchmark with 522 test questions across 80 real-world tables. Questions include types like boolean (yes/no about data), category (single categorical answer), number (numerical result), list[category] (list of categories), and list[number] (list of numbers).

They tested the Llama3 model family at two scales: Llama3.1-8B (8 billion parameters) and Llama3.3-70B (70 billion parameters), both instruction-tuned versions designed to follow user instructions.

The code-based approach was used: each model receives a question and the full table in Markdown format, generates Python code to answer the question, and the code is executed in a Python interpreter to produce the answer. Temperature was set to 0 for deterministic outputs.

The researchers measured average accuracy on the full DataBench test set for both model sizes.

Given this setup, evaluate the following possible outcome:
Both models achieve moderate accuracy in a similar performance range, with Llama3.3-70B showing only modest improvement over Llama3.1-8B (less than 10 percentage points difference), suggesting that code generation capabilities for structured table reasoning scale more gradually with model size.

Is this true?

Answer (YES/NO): NO